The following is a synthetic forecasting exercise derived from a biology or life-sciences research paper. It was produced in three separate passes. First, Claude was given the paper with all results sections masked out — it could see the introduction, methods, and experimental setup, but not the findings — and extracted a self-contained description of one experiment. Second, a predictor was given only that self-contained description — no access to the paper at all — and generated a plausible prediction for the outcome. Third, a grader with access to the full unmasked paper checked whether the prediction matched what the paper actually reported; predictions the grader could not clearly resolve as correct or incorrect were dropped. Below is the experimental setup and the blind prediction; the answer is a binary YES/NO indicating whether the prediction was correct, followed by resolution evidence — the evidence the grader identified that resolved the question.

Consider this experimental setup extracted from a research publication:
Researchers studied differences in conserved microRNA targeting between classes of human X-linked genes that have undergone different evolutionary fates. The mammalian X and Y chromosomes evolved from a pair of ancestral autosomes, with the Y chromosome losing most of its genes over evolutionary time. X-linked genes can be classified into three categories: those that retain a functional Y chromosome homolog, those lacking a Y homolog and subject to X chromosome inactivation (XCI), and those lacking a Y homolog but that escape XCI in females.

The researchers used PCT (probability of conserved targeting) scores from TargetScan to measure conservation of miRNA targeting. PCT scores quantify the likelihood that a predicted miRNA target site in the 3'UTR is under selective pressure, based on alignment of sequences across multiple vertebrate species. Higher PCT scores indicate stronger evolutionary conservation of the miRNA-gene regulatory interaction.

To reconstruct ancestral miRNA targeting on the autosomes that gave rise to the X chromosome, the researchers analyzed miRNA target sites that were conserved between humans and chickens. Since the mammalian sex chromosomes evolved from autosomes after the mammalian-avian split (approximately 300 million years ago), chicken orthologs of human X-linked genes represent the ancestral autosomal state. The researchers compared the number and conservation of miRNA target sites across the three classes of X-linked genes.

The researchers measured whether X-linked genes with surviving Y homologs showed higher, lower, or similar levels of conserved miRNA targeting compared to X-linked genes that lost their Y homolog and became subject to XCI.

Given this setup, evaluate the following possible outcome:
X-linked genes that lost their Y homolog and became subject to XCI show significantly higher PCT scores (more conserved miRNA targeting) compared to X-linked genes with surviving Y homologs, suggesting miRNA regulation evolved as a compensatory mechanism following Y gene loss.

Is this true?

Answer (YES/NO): NO